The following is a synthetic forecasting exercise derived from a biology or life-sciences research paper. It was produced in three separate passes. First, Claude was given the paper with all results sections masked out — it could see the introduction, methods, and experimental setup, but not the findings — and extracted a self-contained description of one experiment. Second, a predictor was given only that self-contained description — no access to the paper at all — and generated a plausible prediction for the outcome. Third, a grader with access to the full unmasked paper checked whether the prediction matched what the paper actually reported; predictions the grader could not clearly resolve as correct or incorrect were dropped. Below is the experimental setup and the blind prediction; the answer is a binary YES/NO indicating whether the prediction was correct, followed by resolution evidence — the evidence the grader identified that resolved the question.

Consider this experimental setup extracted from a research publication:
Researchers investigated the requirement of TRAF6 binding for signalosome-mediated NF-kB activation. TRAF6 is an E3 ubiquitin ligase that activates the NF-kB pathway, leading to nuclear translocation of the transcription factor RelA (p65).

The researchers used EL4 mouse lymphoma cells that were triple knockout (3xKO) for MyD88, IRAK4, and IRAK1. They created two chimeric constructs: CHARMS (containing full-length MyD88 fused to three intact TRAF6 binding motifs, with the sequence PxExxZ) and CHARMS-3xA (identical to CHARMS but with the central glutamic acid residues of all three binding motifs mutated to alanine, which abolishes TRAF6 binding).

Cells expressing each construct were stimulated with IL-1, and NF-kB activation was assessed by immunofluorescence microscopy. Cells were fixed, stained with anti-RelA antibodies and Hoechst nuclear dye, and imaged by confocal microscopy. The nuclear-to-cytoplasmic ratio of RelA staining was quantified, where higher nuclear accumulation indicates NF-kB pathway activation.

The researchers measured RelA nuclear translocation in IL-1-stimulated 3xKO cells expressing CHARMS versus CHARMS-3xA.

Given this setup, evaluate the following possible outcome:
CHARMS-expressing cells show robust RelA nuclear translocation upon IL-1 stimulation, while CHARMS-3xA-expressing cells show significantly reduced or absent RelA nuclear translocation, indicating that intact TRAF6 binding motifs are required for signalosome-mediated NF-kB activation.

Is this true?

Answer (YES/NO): YES